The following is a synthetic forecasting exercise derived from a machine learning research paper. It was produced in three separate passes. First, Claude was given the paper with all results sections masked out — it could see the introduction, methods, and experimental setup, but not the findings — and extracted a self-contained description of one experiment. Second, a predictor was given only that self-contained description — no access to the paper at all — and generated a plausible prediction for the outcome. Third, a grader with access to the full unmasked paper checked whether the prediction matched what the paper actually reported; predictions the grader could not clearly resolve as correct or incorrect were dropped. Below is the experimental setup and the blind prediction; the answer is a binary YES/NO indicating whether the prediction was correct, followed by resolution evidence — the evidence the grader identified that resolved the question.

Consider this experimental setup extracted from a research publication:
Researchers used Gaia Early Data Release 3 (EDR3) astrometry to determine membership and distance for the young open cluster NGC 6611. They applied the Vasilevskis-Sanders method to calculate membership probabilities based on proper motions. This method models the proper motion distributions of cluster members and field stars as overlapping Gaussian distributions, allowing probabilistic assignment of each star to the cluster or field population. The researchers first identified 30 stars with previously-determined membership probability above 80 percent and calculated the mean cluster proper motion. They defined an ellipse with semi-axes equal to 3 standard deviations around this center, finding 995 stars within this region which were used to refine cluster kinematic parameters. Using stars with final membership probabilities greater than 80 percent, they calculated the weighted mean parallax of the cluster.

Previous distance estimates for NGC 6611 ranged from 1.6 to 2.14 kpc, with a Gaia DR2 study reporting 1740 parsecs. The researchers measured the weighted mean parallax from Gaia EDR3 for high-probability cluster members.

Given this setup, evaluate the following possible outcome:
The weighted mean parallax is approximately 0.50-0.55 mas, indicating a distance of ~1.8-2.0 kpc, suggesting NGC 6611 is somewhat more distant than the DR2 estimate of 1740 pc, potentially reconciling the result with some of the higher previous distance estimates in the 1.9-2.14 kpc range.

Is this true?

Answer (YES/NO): NO